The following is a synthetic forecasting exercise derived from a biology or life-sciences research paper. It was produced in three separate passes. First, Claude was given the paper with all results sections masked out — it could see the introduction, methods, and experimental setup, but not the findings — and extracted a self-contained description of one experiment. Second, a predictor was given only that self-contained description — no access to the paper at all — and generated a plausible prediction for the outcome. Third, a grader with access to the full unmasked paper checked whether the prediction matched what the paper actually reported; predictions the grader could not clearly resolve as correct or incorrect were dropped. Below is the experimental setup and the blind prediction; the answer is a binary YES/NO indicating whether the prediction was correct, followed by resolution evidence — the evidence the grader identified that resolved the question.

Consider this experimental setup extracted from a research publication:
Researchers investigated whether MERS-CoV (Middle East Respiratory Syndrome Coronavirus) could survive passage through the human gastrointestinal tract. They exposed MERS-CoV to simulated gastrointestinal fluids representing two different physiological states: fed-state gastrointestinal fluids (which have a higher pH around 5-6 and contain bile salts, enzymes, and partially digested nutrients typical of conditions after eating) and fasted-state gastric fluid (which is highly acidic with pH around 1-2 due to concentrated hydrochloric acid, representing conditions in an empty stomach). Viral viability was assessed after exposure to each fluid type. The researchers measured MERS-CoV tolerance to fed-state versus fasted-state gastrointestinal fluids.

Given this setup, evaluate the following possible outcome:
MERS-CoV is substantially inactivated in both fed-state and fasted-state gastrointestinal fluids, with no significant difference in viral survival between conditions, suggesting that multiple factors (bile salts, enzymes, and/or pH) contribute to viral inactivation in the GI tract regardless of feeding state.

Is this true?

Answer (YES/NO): NO